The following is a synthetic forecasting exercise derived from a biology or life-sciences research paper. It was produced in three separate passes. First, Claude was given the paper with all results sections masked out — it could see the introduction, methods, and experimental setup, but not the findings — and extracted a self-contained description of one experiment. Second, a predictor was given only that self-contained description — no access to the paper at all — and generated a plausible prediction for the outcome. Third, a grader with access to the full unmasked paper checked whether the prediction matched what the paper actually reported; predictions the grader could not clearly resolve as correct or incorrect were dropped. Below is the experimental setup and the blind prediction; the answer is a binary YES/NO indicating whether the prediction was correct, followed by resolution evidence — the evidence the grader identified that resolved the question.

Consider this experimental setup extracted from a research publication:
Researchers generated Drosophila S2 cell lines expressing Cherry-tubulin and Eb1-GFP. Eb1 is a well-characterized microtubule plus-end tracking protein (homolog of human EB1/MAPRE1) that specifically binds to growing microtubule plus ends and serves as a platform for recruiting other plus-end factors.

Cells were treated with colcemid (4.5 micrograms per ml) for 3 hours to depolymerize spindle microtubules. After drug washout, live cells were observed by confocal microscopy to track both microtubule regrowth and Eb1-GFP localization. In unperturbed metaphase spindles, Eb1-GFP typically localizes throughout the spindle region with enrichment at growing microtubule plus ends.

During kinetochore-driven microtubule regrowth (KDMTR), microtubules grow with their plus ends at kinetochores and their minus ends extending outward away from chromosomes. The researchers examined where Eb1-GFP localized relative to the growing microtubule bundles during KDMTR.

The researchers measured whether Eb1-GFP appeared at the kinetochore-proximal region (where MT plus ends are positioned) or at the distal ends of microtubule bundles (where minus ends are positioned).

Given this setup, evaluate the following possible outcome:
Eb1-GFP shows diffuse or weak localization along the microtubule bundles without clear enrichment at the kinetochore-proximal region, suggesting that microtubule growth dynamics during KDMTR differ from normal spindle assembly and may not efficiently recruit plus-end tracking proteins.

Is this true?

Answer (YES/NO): NO